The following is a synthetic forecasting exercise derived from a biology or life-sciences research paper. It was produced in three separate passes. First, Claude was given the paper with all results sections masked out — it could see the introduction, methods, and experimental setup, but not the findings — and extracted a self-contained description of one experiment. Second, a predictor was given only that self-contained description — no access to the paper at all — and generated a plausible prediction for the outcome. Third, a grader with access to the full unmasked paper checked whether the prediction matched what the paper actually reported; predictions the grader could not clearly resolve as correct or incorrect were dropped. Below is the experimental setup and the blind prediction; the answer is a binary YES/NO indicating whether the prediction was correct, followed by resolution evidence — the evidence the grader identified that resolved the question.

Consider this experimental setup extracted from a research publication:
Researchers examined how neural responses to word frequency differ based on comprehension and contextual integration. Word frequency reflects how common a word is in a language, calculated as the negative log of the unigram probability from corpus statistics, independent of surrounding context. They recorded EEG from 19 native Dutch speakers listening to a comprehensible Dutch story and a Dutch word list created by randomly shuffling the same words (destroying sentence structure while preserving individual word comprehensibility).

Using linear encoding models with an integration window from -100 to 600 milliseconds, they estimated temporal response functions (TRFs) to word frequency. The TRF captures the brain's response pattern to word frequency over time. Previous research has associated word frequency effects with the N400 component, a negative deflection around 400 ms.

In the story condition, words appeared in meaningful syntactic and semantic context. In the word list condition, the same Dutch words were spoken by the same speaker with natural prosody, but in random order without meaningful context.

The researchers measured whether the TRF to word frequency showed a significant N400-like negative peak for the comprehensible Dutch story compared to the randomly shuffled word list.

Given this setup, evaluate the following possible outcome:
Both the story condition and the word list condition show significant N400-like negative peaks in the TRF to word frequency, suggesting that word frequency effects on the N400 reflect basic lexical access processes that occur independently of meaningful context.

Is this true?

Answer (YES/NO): YES